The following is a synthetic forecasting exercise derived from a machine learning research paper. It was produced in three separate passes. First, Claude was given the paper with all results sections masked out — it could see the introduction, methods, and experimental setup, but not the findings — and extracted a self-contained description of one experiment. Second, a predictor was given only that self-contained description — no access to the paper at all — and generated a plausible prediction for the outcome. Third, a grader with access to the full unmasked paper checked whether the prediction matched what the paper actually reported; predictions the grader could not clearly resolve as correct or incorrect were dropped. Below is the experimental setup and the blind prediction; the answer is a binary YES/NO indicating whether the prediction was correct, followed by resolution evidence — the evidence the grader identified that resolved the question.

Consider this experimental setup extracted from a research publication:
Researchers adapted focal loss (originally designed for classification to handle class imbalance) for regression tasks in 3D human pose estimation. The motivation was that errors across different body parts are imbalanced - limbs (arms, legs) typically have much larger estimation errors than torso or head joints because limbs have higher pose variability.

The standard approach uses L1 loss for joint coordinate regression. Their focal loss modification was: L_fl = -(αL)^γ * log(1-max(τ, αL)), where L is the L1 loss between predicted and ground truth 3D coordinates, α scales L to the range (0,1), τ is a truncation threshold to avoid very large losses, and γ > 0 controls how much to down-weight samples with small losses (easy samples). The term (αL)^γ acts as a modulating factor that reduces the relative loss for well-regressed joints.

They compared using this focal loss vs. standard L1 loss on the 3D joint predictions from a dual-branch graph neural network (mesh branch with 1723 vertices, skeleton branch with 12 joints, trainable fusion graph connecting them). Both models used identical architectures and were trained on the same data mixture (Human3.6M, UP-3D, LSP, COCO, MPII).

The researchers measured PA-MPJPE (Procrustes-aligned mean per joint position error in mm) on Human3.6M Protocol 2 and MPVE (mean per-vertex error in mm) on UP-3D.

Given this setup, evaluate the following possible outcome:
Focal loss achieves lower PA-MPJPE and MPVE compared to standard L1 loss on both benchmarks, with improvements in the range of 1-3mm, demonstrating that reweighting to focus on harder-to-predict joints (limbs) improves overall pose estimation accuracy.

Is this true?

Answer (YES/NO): NO